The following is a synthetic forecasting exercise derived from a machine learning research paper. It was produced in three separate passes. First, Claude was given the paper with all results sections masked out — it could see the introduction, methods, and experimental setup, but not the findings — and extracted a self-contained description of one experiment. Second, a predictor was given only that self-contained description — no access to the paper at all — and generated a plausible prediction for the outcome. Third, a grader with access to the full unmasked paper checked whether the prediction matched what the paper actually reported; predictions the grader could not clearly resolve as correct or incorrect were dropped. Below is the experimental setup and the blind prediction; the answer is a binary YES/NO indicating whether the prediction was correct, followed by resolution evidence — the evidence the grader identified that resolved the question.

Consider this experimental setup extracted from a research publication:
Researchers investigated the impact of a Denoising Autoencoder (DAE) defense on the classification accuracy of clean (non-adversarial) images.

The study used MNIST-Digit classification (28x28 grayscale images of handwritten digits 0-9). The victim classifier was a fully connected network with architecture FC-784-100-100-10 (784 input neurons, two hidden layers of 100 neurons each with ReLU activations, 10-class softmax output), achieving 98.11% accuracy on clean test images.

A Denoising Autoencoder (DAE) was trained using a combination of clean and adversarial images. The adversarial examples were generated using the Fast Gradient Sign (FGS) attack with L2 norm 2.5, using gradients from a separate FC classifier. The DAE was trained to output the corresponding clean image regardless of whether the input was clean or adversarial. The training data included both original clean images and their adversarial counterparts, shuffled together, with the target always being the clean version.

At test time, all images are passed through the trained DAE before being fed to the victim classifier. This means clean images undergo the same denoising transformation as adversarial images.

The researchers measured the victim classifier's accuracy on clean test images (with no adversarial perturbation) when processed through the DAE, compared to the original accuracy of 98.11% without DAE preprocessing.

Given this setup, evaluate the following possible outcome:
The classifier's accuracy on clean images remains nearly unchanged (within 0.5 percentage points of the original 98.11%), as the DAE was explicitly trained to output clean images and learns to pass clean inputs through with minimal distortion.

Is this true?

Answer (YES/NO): NO